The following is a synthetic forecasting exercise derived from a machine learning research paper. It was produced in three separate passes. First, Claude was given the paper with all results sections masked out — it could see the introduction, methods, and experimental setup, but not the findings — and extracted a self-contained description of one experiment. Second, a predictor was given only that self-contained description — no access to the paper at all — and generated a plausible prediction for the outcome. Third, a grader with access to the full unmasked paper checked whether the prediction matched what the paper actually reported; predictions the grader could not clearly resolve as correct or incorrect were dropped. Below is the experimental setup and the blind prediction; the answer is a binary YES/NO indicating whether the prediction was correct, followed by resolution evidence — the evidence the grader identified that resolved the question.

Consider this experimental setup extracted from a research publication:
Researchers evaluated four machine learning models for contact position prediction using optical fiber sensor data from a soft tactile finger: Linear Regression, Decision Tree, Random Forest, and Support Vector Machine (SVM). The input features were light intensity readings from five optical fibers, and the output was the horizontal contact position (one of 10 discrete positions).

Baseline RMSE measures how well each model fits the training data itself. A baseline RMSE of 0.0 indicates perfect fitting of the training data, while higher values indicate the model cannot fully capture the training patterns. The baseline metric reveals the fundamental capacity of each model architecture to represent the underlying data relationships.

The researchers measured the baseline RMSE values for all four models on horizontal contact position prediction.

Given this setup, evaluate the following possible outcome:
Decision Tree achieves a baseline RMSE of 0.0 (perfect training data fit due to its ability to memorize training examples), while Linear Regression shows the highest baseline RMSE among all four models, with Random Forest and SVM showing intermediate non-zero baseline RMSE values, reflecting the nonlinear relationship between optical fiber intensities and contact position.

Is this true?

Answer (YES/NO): NO